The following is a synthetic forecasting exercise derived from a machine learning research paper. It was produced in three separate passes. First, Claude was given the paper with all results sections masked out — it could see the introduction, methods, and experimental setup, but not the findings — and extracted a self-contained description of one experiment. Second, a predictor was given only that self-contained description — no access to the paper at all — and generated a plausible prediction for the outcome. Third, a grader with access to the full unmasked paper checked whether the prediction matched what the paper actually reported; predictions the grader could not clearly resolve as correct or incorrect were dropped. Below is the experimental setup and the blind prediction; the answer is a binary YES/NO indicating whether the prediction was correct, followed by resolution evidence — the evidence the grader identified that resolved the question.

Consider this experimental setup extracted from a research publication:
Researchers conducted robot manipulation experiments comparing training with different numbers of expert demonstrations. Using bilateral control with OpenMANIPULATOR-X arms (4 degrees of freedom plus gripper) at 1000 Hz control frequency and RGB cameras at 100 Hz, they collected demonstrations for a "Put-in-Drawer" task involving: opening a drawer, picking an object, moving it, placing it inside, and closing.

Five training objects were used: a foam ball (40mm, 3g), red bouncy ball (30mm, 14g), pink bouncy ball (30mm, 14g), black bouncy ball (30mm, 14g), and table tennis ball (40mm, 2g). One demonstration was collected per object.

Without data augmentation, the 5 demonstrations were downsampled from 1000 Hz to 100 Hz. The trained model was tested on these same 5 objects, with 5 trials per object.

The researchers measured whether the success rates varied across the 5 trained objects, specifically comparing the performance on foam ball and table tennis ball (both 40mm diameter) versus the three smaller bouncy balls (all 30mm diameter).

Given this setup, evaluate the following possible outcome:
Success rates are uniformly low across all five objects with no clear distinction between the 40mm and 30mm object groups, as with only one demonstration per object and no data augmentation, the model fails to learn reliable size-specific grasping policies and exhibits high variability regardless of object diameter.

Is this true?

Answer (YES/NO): NO